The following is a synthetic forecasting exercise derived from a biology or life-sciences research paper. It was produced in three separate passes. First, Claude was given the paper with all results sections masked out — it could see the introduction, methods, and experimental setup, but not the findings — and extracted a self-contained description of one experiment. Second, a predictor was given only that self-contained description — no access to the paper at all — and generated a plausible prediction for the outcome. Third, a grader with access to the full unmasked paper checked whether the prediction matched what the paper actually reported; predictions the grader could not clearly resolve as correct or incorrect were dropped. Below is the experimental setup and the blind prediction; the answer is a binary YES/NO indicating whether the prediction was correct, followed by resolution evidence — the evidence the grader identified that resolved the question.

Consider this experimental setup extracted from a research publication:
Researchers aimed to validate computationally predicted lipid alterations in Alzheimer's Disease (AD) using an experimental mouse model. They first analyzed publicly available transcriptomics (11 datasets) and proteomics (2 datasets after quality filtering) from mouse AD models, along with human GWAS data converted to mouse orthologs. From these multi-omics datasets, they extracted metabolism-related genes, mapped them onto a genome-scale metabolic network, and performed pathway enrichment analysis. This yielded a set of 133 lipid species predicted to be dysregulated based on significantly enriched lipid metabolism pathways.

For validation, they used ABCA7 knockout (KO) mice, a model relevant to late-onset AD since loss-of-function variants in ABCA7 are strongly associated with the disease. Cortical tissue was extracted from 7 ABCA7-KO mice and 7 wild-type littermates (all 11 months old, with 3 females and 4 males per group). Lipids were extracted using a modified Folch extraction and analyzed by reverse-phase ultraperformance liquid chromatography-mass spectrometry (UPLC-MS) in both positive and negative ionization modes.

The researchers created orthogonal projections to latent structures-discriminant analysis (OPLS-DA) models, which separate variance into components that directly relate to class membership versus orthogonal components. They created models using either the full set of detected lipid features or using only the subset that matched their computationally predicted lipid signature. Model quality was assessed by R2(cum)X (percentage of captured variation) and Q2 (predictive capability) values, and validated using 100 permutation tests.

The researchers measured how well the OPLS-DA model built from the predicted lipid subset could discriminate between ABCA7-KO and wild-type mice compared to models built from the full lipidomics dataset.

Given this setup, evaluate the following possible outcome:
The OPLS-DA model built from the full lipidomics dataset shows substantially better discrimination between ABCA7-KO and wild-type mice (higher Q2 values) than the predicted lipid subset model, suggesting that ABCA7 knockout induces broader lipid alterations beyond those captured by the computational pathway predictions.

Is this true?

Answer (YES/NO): NO